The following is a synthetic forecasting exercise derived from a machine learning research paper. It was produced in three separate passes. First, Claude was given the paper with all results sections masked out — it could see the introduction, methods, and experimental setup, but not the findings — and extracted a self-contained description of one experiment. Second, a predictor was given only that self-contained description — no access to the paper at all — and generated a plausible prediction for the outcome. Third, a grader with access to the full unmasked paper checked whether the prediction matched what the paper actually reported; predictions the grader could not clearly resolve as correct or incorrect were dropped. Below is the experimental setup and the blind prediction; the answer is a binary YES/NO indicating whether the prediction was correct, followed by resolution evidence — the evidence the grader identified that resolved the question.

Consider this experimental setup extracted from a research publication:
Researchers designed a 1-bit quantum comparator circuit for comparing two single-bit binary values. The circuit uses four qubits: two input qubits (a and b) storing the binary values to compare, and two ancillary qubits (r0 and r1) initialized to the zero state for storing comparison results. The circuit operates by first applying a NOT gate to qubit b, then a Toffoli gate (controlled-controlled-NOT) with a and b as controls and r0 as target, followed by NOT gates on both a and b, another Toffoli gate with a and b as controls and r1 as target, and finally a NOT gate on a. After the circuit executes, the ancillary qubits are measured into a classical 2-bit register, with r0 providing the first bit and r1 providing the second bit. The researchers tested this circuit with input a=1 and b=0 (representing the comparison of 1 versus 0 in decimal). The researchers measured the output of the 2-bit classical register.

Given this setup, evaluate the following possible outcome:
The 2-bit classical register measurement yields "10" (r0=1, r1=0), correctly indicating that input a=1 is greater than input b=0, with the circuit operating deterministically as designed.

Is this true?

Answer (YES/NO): NO